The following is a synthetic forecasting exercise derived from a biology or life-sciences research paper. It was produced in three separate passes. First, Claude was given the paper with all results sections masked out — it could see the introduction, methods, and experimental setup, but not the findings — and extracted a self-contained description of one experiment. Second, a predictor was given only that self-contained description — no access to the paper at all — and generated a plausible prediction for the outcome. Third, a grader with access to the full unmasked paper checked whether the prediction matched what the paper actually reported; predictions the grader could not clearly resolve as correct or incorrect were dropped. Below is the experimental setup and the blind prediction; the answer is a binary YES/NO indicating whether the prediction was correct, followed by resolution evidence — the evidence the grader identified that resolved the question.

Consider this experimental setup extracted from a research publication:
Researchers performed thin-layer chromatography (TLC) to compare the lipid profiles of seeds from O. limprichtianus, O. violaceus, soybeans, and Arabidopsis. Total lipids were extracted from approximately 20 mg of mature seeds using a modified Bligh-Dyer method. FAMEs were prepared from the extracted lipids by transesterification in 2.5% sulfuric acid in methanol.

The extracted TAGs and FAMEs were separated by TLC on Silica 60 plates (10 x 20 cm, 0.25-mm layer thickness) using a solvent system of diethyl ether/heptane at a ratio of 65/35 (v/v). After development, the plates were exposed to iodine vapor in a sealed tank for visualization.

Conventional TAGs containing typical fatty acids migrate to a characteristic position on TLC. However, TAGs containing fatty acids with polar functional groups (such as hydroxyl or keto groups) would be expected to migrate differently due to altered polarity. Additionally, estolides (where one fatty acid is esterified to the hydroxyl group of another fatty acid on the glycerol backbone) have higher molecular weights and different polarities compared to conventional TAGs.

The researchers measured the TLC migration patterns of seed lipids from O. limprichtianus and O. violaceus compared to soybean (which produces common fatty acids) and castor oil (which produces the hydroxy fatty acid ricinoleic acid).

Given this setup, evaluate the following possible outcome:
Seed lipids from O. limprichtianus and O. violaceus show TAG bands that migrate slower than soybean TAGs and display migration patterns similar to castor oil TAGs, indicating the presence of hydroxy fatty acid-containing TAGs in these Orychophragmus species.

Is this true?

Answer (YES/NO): NO